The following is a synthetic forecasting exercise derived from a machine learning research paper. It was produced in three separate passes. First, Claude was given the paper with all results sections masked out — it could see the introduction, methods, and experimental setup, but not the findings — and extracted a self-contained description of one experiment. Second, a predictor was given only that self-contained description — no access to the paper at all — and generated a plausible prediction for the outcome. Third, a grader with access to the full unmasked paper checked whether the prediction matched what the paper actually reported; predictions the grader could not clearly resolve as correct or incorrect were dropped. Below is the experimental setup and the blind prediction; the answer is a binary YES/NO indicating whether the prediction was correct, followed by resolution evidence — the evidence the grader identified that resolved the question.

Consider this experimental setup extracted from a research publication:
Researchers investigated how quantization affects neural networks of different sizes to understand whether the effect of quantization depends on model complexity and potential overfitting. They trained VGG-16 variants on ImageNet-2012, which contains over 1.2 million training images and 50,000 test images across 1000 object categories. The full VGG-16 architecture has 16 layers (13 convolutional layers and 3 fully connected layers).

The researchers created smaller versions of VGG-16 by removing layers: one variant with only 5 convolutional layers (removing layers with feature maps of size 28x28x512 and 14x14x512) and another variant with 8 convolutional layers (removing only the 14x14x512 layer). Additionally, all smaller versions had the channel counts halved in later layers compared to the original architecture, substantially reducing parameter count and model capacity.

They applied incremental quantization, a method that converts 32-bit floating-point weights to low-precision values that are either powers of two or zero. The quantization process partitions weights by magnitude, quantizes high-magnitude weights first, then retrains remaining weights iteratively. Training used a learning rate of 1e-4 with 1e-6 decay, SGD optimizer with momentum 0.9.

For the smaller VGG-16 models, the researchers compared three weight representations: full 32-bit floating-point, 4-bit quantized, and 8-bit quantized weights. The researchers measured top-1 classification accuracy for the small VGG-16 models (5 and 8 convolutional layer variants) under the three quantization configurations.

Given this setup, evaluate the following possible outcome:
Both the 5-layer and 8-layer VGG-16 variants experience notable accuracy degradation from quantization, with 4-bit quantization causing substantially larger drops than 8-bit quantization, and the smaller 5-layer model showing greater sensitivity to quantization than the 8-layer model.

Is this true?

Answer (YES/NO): NO